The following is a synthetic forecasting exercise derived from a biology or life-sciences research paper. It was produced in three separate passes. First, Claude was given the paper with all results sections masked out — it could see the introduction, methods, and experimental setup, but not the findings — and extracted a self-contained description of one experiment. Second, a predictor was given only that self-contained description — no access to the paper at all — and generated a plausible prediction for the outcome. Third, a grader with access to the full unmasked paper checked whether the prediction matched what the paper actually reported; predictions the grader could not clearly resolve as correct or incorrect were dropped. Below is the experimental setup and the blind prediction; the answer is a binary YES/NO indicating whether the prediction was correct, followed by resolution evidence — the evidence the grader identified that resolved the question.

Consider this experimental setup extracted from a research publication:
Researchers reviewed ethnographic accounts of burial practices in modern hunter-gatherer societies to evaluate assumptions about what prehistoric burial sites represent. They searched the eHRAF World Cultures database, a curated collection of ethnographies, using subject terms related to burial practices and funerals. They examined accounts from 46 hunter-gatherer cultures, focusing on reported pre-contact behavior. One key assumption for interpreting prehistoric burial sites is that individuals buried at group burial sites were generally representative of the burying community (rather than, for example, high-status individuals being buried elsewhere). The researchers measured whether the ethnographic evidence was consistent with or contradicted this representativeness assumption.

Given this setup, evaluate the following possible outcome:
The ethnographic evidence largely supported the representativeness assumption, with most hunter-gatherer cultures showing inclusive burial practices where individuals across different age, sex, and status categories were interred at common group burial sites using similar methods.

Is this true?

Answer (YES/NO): YES